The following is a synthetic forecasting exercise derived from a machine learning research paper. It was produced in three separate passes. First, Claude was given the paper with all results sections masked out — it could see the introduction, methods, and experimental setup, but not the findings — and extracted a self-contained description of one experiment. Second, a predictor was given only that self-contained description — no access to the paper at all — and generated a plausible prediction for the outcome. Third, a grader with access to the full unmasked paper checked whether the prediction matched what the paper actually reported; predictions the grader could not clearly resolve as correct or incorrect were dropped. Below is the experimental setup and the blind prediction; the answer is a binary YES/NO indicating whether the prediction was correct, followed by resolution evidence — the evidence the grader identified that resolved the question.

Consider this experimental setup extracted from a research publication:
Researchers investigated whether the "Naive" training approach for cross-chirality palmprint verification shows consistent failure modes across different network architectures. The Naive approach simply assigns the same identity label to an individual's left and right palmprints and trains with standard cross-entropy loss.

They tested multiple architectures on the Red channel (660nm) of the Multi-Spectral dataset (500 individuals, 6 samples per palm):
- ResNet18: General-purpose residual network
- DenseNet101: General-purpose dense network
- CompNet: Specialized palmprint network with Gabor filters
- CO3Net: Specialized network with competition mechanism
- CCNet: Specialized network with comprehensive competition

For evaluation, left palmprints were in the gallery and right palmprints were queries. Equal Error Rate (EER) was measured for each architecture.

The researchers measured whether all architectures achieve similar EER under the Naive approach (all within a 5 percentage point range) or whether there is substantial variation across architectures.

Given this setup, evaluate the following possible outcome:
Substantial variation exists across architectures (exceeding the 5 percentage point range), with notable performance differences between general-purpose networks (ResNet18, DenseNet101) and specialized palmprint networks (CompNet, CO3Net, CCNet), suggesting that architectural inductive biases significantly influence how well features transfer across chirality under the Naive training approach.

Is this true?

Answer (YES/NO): NO